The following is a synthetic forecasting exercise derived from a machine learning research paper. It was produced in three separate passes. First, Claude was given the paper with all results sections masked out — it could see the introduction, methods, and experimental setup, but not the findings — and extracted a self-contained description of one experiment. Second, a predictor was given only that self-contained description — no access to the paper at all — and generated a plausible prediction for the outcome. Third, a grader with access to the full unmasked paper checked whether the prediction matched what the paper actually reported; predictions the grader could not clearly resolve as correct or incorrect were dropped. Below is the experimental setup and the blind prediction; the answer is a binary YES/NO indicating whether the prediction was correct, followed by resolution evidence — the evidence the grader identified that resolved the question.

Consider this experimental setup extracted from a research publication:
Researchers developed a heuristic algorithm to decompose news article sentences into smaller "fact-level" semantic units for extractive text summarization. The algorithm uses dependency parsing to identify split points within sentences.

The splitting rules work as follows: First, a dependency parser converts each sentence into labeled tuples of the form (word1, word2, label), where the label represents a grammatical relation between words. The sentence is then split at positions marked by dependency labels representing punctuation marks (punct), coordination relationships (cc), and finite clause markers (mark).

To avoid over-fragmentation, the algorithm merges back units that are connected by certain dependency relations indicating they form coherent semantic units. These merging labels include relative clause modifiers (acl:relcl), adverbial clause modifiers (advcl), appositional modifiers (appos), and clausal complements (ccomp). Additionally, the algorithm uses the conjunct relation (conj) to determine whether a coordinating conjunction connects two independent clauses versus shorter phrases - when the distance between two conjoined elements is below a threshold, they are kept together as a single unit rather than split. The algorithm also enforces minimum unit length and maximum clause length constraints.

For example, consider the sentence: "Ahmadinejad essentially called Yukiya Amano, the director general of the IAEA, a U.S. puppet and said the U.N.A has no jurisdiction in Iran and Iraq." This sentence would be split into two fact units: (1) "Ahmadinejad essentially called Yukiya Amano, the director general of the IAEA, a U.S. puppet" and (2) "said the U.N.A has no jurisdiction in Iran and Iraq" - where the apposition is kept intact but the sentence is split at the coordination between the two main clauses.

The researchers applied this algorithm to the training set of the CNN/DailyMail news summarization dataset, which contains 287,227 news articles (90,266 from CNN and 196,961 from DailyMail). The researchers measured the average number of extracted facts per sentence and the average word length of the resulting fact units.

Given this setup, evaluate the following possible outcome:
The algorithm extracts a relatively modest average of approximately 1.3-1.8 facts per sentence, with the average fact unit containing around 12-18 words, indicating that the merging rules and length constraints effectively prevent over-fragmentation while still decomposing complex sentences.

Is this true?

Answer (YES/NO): YES